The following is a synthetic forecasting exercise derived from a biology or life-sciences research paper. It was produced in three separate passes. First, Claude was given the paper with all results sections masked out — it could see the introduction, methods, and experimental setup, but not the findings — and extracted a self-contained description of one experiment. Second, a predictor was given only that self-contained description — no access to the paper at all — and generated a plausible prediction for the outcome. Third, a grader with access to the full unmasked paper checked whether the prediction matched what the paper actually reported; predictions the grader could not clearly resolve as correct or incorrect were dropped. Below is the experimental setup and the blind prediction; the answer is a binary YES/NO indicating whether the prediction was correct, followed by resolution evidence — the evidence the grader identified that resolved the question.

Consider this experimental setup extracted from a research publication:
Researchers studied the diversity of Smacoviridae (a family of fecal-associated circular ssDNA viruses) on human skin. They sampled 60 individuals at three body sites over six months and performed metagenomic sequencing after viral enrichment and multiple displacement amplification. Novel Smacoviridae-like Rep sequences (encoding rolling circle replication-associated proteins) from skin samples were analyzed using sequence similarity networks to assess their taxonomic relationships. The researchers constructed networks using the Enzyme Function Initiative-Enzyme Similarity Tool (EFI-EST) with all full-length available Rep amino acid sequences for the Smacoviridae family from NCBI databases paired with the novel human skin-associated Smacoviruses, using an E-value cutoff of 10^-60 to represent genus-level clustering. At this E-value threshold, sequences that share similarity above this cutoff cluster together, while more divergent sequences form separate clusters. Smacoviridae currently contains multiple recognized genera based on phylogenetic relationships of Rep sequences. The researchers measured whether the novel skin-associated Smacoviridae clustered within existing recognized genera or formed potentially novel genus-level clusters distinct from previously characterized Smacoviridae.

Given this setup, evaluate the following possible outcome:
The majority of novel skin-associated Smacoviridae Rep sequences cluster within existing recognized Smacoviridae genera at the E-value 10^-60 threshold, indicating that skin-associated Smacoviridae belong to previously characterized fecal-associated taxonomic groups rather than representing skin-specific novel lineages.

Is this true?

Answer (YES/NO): NO